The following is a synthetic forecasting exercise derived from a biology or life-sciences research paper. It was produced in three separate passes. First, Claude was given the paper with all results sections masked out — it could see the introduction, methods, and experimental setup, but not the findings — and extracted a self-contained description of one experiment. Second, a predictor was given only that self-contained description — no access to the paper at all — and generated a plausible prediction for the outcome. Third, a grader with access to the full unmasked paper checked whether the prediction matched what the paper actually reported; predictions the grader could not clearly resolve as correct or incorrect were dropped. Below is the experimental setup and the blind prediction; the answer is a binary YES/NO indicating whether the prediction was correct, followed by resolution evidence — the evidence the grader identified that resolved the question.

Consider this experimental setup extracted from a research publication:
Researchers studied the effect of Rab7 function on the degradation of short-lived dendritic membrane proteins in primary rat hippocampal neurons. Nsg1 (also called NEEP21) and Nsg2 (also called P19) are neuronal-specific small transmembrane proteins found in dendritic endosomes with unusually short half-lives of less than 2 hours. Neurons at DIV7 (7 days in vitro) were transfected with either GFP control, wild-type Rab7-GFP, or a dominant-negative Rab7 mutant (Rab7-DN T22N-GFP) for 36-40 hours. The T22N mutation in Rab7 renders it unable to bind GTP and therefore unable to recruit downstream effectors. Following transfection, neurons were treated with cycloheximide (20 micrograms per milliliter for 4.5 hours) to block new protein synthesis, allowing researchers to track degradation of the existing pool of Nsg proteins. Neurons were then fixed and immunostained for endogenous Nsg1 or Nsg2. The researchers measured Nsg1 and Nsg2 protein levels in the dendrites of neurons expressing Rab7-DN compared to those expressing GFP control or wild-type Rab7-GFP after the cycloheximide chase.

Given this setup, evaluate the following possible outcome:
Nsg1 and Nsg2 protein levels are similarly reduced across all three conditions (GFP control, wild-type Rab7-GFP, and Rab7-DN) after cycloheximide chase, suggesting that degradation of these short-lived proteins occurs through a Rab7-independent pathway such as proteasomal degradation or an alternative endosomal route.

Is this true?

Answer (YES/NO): NO